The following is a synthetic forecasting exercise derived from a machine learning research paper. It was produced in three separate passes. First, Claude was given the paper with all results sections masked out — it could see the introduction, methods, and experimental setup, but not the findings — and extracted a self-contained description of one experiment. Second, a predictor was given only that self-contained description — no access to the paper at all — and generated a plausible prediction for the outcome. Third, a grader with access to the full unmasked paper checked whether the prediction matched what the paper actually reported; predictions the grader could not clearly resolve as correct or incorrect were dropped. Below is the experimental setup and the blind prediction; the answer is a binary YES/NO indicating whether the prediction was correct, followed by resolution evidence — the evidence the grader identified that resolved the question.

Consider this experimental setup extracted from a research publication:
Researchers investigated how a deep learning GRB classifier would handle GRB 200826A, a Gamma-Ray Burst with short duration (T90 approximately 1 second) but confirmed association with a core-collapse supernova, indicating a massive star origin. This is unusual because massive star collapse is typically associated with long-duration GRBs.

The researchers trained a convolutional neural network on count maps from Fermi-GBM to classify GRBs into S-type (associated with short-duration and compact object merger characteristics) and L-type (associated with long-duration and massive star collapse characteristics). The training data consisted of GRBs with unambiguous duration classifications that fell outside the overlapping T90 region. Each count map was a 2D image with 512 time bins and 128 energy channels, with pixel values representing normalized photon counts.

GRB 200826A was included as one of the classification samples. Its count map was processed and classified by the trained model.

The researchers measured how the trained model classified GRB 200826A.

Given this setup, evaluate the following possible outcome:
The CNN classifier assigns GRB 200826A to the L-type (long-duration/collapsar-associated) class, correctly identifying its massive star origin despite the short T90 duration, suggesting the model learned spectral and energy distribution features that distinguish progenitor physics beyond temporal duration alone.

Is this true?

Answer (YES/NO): NO